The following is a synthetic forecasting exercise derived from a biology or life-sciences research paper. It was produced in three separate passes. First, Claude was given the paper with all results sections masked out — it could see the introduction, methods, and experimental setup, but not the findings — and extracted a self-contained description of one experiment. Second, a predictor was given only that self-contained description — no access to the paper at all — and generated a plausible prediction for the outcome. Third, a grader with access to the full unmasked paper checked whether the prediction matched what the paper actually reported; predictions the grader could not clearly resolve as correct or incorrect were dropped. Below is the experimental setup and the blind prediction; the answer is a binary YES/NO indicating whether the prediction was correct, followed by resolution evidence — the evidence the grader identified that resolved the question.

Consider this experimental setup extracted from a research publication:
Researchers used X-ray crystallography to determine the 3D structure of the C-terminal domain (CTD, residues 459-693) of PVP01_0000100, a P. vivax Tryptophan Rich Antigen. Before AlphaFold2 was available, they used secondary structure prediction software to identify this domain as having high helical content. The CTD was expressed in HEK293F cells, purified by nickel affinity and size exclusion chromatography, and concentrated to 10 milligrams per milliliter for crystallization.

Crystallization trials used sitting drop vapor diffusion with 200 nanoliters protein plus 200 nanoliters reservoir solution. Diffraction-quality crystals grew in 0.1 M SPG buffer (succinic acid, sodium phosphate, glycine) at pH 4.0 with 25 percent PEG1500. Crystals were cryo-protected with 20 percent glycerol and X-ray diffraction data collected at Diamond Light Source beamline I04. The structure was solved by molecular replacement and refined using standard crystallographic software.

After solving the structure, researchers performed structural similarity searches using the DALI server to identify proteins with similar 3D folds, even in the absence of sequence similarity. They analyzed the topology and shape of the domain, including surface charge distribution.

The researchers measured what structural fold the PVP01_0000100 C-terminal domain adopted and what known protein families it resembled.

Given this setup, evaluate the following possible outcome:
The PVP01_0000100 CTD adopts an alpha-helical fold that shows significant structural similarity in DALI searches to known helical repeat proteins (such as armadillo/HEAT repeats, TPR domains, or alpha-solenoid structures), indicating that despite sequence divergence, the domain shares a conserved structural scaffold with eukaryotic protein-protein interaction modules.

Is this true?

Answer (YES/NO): NO